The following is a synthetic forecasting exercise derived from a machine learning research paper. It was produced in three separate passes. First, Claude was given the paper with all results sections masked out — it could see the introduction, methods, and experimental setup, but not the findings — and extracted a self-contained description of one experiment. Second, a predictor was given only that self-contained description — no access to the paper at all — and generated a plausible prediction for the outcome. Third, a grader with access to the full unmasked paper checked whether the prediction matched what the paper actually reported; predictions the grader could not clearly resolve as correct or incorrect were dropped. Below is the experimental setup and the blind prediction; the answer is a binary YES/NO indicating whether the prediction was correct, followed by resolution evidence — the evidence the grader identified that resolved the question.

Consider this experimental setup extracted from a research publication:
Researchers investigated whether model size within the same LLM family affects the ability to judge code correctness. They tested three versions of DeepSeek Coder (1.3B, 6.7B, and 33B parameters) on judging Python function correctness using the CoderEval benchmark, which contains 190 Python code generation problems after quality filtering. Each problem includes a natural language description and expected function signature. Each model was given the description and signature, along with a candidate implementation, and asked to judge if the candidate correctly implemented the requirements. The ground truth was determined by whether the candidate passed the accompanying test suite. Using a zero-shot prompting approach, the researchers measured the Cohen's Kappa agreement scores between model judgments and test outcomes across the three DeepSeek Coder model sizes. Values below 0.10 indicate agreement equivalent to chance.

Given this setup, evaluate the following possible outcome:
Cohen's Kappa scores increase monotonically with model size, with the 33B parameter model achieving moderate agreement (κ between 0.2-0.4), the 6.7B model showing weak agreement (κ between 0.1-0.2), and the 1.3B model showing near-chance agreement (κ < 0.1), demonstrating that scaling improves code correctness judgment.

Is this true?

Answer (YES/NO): NO